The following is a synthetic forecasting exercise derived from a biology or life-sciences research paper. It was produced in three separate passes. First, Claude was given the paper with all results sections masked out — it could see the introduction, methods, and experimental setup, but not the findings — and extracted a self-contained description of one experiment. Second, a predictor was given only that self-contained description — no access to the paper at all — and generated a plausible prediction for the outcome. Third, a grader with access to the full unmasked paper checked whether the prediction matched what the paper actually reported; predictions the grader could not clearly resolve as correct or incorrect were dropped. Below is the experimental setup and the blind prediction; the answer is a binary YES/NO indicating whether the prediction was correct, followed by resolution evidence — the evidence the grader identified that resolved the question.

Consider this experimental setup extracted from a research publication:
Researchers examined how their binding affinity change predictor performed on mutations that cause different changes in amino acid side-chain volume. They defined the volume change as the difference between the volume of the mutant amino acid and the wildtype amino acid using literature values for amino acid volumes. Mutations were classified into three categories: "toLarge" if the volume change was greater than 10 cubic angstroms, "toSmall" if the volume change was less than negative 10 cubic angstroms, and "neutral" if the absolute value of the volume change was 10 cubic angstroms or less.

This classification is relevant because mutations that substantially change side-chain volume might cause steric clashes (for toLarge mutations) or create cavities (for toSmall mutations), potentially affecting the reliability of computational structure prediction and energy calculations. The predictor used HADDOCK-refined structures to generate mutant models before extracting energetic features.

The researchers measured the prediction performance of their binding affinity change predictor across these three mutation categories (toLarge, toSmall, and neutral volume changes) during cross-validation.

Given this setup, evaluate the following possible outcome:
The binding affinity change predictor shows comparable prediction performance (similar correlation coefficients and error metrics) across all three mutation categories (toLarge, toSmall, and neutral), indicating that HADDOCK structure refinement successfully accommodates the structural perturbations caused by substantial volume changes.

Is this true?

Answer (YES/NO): YES